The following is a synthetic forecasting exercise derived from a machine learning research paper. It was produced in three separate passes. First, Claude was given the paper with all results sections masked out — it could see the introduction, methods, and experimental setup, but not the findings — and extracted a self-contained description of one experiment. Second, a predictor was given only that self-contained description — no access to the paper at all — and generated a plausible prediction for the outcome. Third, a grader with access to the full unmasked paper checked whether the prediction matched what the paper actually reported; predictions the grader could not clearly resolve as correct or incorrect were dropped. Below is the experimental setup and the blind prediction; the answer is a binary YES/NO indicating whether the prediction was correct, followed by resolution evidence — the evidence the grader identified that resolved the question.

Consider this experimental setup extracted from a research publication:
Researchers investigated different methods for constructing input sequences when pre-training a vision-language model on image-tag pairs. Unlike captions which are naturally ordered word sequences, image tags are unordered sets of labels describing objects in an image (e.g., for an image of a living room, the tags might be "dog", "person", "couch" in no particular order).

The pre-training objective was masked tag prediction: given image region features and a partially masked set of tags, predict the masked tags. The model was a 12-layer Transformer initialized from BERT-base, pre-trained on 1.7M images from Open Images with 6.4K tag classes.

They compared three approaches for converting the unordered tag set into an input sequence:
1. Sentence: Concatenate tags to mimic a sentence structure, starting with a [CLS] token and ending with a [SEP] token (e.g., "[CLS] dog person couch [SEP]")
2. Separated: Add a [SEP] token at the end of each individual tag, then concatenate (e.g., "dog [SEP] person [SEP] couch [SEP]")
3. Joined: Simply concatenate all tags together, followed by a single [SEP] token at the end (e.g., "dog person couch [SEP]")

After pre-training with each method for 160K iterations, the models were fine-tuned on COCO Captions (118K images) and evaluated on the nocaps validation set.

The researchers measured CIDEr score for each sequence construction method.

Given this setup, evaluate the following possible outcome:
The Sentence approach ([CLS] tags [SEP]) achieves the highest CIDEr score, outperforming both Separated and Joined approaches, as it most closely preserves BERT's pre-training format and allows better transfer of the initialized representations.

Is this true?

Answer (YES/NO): NO